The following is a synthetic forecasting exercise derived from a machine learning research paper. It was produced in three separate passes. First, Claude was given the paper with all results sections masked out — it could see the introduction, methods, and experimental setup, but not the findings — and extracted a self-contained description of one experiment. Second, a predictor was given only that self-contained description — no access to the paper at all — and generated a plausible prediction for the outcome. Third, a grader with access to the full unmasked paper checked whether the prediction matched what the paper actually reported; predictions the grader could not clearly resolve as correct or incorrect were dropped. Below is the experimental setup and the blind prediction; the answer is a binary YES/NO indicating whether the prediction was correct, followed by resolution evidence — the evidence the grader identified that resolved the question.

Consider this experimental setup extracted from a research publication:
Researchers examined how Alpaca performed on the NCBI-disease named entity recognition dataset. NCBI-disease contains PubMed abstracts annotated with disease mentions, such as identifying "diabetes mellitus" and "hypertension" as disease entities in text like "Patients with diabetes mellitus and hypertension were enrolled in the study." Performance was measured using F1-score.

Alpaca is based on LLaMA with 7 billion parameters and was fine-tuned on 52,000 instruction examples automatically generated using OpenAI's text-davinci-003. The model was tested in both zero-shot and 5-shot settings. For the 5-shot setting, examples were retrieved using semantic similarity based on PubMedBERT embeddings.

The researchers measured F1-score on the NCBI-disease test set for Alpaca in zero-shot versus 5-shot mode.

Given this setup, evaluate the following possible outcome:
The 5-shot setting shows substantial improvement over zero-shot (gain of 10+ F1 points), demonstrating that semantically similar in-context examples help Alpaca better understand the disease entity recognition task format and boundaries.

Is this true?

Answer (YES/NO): YES